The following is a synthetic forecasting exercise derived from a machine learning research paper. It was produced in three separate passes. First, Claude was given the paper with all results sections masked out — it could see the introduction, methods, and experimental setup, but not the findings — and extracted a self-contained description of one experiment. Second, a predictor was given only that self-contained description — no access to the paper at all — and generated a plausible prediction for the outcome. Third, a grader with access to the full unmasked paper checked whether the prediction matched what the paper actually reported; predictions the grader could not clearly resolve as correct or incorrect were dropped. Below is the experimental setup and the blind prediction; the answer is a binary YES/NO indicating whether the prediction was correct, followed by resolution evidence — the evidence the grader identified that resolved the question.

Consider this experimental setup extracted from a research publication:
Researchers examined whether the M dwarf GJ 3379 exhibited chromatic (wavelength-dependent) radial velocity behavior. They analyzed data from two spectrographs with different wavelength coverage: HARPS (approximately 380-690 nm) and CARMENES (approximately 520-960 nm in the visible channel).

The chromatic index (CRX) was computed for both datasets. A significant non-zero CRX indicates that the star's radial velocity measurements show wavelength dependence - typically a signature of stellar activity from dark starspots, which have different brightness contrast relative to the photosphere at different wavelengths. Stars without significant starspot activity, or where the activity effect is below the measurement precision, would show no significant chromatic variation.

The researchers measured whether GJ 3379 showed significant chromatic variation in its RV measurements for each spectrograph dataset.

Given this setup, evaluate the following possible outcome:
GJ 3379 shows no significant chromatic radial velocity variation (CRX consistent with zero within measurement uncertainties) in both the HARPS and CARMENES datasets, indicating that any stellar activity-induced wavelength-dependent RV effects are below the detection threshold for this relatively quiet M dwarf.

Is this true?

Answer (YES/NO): NO